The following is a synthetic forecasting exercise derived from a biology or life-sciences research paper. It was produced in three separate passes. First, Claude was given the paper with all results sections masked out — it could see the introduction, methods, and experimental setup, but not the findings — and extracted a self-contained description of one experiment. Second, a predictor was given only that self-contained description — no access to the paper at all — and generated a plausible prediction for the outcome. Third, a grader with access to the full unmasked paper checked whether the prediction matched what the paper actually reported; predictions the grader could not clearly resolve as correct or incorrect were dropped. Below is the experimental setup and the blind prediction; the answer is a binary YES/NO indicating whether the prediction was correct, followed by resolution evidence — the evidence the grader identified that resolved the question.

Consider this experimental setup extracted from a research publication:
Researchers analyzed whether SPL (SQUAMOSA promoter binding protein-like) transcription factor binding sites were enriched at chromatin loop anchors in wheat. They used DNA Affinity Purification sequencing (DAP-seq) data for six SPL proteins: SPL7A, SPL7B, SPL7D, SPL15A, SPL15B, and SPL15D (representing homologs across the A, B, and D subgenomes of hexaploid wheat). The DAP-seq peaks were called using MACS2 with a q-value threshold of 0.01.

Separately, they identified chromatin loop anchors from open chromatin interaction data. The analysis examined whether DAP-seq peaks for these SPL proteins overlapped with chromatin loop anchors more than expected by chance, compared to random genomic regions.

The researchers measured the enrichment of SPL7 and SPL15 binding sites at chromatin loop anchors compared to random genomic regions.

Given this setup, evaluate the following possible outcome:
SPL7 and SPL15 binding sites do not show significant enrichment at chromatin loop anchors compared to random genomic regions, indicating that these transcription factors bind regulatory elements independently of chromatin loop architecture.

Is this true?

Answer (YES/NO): NO